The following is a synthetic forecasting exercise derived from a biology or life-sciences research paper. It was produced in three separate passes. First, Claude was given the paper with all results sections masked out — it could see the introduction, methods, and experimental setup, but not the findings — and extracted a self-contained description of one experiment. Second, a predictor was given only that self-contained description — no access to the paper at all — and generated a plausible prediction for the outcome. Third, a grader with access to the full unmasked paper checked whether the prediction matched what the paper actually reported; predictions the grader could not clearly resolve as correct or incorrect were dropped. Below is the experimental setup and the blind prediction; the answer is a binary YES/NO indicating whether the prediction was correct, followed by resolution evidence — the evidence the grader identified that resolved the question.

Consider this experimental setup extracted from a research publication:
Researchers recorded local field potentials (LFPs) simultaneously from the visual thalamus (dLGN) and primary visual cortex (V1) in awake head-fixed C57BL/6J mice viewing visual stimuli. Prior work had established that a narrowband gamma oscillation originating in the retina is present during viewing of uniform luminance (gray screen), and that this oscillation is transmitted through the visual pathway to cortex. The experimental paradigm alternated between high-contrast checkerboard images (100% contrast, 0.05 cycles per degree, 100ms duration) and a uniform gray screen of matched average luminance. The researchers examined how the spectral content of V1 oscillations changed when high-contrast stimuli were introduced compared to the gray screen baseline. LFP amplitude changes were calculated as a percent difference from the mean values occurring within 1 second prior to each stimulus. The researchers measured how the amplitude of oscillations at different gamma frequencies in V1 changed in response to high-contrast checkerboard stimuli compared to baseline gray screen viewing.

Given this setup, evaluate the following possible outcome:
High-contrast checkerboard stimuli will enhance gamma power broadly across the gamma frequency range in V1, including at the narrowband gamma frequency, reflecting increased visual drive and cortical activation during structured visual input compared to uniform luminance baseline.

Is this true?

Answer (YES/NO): NO